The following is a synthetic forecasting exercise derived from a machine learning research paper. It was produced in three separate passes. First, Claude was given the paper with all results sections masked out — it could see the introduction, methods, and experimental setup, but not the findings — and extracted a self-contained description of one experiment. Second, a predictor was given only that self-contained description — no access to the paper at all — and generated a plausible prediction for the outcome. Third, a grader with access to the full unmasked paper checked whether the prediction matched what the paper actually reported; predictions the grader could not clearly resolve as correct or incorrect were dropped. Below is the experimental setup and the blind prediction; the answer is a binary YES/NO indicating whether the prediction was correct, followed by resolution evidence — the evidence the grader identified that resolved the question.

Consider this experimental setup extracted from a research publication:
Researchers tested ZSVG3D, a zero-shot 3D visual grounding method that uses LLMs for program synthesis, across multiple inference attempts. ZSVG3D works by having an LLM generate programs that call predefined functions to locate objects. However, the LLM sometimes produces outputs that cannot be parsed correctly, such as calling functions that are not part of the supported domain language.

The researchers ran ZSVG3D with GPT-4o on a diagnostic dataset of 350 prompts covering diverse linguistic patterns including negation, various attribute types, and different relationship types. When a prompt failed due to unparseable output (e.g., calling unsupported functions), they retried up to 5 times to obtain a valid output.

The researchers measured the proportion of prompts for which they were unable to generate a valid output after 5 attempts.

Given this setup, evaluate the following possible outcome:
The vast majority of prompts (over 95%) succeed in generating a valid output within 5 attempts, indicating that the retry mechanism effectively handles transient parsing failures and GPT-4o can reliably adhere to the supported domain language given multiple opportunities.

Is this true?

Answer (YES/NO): YES